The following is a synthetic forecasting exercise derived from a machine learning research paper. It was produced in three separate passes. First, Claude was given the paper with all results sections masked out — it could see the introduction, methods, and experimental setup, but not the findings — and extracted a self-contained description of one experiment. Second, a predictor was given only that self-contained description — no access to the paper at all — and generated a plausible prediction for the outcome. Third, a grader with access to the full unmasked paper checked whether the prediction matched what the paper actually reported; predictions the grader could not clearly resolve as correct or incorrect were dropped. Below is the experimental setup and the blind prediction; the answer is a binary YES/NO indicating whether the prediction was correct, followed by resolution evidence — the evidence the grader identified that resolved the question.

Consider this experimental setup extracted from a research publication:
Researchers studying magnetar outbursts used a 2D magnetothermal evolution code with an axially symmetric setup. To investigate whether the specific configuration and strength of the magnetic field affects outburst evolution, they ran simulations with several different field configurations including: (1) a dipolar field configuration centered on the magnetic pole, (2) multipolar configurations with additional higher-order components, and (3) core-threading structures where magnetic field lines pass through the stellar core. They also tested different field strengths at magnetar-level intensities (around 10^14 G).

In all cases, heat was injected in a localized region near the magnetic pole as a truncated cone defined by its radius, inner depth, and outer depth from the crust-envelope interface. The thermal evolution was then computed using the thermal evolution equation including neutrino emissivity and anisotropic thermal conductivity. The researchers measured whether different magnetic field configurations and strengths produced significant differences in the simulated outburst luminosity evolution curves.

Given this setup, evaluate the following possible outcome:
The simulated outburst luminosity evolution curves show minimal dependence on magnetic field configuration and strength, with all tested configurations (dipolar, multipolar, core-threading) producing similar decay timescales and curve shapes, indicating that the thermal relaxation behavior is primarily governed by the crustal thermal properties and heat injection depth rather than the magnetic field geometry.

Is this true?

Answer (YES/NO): NO